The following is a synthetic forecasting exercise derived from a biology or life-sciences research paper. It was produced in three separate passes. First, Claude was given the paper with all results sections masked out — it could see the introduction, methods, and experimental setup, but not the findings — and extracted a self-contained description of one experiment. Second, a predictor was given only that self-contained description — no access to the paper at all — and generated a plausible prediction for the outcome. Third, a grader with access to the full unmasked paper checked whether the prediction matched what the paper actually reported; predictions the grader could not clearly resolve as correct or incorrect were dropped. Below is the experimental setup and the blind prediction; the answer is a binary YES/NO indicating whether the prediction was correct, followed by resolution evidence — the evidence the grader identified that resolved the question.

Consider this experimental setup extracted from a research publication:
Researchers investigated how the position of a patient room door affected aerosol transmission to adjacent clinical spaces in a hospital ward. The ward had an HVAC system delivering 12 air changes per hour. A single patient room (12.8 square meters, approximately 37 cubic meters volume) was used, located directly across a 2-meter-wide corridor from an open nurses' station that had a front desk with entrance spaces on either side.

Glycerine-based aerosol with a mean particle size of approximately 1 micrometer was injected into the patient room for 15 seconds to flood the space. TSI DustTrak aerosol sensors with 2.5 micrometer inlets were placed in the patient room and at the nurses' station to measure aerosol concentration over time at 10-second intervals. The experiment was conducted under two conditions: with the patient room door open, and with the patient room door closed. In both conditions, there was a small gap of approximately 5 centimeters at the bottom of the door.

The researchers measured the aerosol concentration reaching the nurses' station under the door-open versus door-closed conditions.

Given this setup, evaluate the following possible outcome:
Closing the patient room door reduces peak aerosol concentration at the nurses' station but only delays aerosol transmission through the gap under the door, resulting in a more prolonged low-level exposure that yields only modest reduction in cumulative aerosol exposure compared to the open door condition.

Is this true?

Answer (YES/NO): NO